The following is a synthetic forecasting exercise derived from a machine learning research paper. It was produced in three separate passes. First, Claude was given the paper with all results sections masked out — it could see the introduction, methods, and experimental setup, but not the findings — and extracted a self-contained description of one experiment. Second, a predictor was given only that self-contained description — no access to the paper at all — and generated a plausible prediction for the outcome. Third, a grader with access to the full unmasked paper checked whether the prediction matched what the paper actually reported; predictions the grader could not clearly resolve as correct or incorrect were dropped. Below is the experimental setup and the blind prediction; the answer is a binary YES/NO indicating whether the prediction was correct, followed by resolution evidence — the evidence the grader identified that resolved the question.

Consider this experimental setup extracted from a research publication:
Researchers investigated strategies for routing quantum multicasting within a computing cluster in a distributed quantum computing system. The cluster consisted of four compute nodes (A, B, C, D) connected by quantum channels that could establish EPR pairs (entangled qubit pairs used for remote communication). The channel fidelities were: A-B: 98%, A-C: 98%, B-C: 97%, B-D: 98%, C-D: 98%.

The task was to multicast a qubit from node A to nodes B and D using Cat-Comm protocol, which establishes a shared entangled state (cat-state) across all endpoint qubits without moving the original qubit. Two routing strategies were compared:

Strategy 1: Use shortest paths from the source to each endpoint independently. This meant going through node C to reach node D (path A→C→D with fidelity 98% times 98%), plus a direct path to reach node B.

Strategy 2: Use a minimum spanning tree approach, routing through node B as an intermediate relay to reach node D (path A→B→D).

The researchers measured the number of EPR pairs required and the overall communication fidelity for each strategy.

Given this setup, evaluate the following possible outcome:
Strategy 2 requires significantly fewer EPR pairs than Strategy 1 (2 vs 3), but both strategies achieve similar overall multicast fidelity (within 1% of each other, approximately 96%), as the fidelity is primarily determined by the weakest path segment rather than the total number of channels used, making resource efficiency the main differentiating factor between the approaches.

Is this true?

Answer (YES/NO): NO